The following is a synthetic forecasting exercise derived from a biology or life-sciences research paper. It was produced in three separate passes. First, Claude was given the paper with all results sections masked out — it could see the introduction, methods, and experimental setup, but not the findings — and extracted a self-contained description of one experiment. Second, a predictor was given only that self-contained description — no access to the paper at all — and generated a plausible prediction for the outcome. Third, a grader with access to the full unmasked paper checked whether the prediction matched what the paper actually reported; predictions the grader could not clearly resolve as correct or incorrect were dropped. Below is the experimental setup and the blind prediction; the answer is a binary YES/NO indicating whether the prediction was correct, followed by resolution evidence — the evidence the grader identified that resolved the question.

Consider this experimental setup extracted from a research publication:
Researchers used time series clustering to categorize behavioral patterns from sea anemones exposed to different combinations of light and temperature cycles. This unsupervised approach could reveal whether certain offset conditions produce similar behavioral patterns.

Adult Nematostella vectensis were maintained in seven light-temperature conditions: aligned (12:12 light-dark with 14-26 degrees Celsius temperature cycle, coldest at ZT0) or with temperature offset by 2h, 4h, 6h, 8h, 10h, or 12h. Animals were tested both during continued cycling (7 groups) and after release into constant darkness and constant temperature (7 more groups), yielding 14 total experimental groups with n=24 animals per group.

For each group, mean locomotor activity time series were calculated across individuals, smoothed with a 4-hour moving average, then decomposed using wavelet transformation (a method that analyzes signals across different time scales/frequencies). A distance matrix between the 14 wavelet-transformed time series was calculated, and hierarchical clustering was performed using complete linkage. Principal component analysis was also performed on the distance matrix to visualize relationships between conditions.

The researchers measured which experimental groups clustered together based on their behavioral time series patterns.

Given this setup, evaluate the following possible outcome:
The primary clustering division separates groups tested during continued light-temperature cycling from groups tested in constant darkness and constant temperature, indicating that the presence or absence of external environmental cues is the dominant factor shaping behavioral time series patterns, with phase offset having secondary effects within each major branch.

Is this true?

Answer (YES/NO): NO